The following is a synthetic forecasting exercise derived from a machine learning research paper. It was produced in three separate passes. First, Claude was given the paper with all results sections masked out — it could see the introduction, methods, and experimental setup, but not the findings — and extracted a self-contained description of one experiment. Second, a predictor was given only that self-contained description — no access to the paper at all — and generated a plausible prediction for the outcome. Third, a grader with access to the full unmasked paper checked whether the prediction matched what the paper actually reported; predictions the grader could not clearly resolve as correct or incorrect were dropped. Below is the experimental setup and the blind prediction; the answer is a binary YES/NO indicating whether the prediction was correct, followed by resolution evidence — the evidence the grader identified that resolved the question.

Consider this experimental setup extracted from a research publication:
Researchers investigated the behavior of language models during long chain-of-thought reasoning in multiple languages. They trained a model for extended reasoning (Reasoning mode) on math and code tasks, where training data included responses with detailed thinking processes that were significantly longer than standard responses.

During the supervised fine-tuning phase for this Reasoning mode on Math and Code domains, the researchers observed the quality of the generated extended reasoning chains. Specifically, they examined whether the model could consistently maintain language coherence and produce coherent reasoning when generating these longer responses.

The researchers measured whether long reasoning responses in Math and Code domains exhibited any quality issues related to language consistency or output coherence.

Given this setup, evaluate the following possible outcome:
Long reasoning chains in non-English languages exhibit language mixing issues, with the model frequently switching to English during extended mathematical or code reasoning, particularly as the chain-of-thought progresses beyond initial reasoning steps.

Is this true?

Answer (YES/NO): NO